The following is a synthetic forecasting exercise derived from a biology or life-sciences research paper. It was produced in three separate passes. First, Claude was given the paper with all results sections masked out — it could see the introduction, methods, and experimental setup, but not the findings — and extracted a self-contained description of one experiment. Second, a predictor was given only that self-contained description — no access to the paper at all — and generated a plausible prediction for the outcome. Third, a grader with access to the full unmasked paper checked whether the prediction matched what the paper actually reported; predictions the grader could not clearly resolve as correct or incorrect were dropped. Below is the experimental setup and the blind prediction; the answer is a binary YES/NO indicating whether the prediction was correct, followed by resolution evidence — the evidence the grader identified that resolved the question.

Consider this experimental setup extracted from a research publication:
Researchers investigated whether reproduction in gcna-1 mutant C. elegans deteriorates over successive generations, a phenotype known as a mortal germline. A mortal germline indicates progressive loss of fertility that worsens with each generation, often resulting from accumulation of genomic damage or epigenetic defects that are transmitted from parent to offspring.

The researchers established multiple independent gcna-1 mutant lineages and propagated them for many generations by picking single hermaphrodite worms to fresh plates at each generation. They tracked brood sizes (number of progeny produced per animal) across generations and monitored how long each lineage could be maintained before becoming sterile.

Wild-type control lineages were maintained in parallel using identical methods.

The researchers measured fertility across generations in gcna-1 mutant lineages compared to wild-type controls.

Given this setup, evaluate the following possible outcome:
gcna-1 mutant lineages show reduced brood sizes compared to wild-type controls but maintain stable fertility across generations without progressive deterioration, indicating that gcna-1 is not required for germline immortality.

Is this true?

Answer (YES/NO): NO